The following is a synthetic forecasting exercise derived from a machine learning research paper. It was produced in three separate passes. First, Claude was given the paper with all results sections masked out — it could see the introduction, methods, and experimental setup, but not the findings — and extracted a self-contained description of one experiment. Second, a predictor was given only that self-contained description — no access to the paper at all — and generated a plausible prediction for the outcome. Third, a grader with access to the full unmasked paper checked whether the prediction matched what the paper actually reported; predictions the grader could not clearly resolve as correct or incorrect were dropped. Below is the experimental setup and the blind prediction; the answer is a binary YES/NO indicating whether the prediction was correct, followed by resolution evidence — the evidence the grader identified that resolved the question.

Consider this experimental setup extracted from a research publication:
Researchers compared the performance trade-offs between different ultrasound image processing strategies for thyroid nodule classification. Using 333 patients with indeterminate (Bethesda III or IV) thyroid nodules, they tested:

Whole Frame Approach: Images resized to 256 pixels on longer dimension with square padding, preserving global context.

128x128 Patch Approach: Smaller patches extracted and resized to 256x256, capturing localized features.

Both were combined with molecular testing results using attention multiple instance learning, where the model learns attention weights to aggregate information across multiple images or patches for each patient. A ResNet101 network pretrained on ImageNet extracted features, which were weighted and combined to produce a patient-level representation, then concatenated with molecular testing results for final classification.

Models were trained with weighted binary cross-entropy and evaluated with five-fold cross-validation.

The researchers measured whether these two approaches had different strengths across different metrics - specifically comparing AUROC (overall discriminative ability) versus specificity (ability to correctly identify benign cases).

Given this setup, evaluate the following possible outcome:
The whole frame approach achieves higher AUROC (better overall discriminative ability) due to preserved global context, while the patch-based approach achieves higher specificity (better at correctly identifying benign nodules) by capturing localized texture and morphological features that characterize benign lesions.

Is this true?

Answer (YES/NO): YES